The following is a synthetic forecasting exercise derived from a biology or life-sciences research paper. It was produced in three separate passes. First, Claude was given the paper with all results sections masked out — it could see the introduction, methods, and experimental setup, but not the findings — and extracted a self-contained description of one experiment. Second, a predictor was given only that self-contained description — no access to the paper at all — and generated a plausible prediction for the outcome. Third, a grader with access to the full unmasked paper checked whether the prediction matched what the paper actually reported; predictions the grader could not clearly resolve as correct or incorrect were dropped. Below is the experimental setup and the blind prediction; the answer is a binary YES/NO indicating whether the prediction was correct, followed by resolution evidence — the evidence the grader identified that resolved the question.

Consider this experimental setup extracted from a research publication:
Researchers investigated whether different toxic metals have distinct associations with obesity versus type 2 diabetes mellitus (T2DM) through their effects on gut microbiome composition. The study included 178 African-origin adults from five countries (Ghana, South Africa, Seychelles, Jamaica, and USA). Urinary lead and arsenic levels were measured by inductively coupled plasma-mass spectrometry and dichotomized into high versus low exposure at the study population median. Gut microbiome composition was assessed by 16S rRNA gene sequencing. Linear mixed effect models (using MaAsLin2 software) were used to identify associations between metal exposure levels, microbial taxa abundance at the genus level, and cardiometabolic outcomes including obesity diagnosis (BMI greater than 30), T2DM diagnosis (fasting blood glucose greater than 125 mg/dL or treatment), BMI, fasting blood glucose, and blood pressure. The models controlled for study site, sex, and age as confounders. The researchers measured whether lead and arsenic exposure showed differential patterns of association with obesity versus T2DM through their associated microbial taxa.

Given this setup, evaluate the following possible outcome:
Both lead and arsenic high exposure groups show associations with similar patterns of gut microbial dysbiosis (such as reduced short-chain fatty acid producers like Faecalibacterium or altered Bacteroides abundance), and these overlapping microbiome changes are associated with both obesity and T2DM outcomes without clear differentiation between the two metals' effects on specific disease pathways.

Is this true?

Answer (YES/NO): NO